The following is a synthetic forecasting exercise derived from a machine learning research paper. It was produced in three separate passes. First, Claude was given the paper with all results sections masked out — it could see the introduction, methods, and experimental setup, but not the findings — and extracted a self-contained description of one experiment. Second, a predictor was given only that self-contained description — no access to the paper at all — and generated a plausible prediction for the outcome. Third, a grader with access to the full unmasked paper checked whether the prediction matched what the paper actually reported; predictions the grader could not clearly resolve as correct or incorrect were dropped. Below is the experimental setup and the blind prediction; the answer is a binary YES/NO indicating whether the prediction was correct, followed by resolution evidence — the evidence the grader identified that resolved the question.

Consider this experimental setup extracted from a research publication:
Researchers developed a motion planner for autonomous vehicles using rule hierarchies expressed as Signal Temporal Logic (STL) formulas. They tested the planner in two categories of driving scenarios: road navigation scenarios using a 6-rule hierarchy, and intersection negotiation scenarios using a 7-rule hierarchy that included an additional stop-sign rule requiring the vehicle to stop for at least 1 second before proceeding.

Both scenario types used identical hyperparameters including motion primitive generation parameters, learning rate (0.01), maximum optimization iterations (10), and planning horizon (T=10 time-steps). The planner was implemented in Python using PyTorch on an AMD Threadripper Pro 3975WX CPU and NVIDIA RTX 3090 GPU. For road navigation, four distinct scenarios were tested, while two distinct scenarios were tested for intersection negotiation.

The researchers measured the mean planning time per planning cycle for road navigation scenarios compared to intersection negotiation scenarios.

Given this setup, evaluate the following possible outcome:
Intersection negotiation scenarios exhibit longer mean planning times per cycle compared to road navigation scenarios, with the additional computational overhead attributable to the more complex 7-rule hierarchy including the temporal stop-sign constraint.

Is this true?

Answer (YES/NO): NO